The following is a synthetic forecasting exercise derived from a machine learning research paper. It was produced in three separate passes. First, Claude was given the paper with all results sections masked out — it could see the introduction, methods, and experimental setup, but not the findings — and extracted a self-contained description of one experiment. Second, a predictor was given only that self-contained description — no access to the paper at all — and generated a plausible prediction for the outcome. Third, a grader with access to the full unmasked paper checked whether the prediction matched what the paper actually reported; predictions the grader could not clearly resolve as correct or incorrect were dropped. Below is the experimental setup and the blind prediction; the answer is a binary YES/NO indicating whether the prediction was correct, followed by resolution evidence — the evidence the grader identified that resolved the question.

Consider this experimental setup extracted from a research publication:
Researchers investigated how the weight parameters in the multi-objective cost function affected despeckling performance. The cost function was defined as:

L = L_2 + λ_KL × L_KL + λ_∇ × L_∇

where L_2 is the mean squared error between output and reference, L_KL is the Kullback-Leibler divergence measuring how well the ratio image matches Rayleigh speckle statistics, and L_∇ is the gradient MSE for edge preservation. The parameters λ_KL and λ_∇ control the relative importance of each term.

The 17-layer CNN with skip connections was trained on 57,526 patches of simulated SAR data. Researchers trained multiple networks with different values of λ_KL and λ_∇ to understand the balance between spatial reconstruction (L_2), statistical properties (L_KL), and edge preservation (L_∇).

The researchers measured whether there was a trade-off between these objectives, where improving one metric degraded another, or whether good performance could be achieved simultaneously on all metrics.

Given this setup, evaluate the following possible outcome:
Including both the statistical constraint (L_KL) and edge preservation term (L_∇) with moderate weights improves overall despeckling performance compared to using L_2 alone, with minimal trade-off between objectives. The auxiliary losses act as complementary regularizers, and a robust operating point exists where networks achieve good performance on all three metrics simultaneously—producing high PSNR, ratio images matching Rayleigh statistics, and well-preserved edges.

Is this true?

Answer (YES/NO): NO